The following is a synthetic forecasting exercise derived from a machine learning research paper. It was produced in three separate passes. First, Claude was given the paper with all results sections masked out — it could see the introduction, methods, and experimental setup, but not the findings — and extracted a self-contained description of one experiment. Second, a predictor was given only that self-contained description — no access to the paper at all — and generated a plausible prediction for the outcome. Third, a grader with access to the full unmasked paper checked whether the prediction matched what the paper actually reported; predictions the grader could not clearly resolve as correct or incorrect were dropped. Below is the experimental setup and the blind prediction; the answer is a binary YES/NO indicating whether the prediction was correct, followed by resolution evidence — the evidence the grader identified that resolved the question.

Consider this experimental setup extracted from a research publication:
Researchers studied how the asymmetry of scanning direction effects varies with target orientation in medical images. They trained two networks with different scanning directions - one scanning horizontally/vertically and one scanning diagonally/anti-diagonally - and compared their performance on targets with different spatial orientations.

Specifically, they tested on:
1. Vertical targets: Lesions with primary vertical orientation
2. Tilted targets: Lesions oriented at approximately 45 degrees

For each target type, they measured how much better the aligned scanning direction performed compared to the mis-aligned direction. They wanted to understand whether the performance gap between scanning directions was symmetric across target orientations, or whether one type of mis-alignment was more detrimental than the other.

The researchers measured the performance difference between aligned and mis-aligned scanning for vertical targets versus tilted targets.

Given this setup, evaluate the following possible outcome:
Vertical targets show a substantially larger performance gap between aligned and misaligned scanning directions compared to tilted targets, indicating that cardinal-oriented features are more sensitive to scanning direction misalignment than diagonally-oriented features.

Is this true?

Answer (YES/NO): NO